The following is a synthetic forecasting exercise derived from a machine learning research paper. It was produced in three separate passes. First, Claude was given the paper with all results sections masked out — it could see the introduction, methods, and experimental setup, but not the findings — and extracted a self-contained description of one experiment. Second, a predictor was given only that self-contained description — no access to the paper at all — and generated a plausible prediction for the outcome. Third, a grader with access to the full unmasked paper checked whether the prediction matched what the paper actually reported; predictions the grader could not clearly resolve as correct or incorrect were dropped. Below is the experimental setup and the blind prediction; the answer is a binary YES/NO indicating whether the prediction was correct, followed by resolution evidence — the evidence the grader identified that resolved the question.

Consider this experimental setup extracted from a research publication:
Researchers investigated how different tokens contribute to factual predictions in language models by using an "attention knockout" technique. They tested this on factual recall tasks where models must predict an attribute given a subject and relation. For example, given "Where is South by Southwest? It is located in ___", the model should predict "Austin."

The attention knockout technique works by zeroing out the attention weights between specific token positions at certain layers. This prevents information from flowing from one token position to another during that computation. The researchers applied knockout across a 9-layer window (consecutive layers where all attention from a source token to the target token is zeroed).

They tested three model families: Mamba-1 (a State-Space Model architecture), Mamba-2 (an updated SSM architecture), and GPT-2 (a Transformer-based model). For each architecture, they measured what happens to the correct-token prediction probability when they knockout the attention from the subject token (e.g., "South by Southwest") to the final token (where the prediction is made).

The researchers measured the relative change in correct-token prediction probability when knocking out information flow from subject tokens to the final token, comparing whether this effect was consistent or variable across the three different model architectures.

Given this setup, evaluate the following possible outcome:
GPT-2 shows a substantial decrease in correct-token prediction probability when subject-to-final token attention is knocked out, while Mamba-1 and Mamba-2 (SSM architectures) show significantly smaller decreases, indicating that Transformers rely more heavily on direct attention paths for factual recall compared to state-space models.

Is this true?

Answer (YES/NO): NO